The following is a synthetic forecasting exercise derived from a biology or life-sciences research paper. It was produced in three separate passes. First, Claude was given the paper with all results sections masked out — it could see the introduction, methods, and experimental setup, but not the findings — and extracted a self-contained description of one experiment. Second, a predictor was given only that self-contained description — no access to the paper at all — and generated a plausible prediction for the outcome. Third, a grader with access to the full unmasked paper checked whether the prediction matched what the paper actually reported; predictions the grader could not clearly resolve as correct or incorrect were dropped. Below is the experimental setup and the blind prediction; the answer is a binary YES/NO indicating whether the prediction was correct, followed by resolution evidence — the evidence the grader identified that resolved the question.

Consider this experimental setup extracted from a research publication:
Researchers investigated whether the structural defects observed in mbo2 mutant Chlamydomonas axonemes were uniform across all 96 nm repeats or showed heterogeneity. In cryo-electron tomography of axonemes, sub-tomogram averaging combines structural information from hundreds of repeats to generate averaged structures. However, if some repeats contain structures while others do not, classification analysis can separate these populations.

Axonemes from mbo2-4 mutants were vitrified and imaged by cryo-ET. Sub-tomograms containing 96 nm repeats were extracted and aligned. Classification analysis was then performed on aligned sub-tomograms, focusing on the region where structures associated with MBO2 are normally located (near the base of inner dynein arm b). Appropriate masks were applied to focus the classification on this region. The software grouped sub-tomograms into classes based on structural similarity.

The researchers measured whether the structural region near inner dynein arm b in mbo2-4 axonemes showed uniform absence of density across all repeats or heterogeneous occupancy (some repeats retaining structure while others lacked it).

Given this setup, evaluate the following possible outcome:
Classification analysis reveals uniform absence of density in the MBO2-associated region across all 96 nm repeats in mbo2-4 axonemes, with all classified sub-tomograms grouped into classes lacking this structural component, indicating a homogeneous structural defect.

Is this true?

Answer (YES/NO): NO